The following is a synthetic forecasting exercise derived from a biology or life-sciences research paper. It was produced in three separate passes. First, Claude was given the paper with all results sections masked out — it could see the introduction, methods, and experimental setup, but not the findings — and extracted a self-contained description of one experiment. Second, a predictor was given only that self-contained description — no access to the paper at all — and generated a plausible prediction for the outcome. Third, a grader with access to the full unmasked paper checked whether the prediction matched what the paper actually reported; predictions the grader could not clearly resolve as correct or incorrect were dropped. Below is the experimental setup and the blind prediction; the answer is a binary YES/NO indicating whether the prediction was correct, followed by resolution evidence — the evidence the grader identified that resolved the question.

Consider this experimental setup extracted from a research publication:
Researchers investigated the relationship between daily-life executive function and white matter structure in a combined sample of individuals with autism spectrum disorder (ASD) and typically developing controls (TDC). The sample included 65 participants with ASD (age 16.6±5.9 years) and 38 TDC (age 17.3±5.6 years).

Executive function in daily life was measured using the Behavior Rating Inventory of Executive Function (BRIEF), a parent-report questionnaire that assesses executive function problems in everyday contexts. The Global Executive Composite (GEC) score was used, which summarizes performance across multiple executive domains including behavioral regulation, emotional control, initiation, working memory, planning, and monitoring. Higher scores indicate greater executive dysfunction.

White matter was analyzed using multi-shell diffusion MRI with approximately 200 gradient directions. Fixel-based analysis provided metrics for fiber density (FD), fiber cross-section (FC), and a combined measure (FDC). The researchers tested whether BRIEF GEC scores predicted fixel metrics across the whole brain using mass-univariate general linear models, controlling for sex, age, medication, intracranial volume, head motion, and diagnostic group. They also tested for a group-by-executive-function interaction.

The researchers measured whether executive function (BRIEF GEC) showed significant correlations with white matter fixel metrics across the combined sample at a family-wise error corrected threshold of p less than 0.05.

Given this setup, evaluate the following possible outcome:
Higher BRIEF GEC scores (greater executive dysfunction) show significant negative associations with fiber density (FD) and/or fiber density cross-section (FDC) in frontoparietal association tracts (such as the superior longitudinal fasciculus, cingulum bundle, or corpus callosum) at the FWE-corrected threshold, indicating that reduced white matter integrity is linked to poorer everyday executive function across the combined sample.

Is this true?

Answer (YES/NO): NO